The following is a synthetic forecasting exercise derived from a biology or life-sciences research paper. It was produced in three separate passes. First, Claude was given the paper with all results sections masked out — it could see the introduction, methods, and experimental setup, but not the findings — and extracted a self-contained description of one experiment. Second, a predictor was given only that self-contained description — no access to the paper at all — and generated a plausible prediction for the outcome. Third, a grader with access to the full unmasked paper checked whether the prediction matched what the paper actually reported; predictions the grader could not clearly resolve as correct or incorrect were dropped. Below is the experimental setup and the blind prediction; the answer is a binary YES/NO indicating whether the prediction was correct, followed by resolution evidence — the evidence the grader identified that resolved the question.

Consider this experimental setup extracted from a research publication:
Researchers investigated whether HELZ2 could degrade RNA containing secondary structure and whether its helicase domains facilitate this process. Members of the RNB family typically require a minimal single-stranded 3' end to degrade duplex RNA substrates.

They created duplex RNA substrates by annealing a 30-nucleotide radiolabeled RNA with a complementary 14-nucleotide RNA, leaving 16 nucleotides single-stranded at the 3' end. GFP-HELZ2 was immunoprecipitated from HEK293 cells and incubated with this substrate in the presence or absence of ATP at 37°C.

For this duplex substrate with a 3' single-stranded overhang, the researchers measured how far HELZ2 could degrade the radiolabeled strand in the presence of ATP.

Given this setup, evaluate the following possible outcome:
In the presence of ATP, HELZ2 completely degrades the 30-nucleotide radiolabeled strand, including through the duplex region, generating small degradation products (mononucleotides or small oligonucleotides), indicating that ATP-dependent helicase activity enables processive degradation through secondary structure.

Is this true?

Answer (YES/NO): NO